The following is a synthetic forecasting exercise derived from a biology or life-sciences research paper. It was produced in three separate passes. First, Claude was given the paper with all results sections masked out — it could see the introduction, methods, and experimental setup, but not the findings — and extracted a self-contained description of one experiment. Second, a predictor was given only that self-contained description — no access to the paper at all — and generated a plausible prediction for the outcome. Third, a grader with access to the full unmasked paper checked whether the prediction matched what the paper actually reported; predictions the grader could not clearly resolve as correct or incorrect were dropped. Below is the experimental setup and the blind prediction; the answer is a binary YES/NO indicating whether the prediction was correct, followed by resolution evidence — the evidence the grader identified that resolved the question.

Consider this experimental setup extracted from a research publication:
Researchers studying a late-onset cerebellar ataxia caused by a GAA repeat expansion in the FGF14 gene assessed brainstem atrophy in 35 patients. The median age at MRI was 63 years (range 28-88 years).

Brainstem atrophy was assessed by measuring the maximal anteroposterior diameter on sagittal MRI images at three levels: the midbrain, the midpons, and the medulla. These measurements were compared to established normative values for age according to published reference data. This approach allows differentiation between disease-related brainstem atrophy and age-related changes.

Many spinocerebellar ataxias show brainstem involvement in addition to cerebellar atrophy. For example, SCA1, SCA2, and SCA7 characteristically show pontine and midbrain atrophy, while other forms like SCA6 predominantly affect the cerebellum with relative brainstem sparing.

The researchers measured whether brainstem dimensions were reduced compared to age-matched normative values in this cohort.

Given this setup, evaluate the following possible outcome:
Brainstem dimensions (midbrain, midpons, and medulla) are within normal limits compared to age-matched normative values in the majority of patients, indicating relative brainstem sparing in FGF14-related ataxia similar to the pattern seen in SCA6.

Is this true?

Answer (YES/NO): YES